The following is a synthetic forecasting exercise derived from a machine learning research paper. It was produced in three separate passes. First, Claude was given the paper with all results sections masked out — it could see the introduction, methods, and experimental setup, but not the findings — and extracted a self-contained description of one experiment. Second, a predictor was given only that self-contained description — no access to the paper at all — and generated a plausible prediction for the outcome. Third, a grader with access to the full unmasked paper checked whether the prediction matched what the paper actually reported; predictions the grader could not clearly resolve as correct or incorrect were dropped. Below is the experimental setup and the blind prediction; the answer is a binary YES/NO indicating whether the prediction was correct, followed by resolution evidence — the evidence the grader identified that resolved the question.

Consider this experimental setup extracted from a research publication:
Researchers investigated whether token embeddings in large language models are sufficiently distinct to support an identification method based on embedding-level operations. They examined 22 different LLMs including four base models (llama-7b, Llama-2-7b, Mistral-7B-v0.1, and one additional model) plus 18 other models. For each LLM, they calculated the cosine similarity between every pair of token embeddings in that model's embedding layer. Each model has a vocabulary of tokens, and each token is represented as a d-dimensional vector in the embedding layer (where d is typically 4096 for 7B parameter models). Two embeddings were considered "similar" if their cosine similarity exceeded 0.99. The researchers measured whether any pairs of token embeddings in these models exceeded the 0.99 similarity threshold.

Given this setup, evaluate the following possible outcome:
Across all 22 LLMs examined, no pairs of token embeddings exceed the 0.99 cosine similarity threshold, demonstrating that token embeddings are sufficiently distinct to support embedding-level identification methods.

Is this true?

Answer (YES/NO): YES